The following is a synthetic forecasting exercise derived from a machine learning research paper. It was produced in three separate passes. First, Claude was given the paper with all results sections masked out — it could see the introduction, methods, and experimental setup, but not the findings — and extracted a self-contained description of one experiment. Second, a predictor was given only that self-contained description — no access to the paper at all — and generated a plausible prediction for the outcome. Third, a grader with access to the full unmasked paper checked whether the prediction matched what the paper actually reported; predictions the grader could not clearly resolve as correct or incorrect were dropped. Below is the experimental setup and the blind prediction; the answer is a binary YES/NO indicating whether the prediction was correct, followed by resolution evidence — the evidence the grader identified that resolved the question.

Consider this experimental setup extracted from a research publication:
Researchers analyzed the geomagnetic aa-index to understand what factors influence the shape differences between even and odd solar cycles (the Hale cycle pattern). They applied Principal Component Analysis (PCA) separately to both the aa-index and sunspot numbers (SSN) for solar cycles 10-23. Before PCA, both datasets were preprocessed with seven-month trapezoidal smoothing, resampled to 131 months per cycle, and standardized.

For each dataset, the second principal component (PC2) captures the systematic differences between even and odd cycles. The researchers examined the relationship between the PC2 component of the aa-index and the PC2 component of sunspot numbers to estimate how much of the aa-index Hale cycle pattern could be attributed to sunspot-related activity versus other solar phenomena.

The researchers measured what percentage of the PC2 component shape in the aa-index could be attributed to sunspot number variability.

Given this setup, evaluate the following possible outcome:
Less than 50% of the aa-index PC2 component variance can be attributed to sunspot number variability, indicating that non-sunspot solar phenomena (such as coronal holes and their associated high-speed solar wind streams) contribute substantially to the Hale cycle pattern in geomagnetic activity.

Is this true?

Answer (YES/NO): YES